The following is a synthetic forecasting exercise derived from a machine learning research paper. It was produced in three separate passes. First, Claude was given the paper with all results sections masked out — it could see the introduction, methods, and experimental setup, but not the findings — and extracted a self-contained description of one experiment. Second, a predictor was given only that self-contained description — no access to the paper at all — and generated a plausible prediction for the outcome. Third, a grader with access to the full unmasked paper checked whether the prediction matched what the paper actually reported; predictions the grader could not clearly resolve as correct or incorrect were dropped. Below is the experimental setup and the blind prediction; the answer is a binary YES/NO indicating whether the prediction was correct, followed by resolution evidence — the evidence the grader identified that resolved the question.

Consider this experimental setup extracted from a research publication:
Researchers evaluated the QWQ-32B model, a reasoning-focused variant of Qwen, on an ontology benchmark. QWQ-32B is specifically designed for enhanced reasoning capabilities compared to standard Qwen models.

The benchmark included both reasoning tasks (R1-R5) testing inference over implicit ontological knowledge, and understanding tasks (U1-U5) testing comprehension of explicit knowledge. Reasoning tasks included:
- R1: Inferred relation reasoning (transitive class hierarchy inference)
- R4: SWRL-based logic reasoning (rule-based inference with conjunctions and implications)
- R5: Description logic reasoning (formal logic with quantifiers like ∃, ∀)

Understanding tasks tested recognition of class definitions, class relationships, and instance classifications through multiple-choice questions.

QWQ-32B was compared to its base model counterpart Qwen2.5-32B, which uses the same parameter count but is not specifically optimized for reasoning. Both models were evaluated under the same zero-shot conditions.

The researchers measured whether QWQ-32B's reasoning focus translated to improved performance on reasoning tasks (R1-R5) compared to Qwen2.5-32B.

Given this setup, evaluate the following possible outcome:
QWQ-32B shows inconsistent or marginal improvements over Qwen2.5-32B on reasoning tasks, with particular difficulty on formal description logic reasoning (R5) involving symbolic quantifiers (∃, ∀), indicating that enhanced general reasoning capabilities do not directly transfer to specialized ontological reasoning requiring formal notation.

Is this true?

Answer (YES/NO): NO